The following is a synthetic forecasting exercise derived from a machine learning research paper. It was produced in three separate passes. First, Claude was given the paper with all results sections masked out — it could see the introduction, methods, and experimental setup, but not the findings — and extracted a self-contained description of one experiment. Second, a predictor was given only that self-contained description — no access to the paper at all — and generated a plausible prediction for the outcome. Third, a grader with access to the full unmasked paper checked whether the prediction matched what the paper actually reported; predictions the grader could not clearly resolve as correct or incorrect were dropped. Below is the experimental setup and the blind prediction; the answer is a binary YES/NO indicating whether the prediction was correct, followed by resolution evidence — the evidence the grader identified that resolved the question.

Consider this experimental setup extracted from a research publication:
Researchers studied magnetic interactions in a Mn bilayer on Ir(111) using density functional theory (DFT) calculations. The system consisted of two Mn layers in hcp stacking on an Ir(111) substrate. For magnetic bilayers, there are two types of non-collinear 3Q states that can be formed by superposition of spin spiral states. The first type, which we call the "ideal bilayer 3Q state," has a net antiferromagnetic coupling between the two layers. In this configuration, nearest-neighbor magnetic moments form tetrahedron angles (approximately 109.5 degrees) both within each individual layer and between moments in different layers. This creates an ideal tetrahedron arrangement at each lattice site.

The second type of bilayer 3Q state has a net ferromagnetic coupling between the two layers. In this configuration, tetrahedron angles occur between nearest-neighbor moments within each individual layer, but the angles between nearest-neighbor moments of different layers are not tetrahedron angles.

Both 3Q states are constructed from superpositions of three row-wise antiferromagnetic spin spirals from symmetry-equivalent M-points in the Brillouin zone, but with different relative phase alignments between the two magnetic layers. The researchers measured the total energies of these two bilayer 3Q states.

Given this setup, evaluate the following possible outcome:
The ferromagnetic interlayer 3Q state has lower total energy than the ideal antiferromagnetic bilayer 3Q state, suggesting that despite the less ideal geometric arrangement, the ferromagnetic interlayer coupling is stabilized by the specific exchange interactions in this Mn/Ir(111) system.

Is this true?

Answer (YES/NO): NO